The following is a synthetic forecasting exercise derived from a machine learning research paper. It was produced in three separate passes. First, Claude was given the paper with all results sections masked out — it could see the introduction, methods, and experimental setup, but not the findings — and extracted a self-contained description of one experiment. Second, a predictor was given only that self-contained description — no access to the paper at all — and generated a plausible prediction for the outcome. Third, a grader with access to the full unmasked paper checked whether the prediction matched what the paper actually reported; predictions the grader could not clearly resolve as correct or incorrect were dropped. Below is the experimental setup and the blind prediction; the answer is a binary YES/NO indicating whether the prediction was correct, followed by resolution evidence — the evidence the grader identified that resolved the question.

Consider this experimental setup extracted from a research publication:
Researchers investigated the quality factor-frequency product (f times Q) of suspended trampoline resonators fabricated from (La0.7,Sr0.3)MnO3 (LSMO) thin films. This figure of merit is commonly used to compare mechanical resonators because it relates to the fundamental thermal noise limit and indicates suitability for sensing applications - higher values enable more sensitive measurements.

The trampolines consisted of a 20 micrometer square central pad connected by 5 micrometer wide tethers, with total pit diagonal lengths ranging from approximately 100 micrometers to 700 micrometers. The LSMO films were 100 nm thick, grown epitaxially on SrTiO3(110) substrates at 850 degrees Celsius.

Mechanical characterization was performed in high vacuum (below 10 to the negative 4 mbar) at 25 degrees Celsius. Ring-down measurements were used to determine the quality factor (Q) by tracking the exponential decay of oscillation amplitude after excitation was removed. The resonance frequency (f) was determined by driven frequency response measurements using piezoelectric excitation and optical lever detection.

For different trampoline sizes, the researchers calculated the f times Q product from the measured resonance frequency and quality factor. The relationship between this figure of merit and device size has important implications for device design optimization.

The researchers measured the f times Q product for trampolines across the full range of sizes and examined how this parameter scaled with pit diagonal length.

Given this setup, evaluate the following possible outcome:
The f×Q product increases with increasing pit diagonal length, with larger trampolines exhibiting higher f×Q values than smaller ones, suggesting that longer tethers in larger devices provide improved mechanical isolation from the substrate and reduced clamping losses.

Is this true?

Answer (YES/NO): NO